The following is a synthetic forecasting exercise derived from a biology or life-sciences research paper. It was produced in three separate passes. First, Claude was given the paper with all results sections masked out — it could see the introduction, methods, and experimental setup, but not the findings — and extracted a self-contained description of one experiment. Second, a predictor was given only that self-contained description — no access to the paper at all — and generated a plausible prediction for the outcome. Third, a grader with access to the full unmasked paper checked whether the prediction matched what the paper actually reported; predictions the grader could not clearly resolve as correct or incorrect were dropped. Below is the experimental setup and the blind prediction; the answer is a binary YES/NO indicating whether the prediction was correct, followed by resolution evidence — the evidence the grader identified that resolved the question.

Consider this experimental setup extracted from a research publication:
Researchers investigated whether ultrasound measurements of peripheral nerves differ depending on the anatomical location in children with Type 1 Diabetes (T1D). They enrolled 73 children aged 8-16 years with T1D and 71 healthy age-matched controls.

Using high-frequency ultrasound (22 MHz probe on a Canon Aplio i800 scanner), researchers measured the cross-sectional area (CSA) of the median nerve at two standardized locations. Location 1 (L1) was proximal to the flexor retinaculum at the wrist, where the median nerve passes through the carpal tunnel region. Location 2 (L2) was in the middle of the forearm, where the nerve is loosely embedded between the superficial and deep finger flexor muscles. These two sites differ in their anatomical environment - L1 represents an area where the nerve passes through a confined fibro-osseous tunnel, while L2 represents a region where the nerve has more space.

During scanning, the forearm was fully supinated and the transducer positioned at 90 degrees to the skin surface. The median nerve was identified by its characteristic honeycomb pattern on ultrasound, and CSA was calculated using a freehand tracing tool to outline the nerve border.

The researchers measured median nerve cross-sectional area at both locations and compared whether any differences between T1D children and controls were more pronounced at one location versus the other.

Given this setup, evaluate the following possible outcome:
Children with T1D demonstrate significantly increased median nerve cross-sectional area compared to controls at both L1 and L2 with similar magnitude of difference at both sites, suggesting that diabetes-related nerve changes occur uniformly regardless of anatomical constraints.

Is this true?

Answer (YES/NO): NO